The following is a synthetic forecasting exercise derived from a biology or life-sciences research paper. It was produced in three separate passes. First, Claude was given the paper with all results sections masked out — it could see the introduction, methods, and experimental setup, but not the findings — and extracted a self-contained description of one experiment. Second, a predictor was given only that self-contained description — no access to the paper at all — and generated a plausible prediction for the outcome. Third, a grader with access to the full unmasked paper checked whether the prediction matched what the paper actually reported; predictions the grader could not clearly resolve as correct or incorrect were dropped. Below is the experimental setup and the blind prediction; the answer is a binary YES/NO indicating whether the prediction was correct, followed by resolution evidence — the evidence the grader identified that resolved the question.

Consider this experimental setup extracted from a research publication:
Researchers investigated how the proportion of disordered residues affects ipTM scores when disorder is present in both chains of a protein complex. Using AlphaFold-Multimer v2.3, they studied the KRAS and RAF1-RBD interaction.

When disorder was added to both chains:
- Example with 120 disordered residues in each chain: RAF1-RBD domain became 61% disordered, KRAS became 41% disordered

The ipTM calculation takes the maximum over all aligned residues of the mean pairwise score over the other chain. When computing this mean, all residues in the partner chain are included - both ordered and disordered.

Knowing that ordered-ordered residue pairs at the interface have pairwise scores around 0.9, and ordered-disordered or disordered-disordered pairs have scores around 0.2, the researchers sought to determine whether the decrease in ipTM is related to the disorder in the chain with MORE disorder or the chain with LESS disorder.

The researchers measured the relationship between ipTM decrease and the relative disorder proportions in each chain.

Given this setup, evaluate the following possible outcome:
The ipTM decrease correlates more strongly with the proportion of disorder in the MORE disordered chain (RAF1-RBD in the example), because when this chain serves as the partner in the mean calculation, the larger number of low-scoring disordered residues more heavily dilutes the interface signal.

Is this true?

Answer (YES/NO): NO